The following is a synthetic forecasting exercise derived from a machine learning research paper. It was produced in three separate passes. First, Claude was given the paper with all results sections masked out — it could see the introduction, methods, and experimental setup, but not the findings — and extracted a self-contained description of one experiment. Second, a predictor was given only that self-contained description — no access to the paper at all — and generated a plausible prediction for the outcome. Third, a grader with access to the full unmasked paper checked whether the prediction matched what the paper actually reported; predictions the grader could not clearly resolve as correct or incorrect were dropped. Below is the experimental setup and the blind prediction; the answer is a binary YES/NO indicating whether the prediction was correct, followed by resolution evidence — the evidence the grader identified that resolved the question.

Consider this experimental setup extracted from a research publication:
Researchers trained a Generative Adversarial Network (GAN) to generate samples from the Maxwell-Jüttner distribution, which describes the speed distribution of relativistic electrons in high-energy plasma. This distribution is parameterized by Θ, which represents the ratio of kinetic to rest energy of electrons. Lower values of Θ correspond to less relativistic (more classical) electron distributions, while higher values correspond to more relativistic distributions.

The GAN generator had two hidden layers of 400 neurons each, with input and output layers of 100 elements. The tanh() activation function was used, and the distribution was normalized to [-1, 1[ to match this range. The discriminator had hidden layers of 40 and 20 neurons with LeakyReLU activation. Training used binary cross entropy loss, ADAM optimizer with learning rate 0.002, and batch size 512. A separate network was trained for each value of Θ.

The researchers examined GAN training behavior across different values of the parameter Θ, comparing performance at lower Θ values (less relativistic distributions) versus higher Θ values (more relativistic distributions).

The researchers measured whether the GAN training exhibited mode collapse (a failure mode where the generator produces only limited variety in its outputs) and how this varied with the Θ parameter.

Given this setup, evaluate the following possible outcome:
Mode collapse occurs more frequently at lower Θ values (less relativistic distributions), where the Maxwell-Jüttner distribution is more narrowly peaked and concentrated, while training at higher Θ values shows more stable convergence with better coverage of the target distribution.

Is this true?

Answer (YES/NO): NO